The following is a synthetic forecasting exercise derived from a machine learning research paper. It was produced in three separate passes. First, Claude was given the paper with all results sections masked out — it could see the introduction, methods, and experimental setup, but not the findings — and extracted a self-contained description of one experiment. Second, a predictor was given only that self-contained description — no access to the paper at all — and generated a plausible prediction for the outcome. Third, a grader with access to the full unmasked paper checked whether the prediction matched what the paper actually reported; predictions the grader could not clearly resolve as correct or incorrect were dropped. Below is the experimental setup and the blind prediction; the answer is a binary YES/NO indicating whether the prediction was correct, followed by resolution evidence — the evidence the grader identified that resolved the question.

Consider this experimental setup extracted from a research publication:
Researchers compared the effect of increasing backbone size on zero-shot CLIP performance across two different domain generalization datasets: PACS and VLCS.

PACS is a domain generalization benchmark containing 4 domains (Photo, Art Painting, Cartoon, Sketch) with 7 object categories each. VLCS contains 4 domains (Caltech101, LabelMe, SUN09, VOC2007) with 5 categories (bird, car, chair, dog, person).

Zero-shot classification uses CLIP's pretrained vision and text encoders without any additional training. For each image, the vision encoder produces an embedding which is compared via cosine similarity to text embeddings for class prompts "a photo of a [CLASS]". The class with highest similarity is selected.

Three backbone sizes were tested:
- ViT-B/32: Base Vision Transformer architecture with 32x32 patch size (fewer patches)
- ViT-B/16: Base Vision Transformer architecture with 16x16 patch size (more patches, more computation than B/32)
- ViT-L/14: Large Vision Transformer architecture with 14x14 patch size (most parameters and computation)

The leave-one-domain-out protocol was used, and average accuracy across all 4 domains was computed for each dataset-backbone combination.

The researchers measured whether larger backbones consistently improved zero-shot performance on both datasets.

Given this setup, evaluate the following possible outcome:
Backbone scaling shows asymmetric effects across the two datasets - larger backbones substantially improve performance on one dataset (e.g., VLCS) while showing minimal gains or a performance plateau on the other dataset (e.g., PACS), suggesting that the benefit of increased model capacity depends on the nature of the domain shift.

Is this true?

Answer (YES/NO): NO